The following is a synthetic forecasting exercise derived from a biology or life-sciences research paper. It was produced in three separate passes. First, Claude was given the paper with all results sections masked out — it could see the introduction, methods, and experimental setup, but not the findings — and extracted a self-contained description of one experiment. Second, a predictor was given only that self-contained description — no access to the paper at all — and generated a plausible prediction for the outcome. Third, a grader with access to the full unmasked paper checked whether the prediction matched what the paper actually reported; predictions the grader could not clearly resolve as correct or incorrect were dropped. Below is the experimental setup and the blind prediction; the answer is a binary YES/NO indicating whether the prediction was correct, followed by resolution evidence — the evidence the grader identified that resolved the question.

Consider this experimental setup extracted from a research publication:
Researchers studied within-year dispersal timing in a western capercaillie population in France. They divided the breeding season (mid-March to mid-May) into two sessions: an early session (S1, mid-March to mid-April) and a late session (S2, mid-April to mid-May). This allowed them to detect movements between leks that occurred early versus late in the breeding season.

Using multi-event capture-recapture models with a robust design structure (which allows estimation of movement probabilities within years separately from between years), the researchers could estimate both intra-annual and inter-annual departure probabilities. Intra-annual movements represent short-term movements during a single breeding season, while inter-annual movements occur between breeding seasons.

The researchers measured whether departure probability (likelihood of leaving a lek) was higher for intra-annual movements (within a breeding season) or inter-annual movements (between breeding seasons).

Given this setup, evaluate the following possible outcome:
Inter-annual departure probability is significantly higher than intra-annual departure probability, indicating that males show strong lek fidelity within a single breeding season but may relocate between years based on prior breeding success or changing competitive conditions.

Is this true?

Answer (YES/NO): NO